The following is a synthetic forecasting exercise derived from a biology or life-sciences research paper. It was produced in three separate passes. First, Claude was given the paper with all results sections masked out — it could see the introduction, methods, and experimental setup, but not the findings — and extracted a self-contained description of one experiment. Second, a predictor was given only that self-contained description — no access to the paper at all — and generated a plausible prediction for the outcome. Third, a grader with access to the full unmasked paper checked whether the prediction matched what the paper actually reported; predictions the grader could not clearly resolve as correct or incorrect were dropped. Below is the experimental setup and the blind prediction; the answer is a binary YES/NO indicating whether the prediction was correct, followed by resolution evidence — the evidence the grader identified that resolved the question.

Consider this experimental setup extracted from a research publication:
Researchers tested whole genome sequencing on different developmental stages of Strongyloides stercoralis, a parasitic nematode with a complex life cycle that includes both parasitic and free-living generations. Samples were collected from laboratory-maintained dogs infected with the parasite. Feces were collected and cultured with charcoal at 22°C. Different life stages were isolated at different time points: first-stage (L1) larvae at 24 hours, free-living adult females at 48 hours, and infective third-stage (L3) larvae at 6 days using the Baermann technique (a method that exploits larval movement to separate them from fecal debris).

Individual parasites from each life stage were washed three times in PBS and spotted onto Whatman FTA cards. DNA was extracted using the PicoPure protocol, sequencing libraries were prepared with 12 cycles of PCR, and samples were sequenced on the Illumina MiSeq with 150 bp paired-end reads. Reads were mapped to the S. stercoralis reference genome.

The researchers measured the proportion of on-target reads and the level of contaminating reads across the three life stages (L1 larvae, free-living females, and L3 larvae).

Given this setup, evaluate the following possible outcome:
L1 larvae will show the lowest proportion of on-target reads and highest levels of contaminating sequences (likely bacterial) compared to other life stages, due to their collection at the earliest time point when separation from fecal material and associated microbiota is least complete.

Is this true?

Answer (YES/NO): NO